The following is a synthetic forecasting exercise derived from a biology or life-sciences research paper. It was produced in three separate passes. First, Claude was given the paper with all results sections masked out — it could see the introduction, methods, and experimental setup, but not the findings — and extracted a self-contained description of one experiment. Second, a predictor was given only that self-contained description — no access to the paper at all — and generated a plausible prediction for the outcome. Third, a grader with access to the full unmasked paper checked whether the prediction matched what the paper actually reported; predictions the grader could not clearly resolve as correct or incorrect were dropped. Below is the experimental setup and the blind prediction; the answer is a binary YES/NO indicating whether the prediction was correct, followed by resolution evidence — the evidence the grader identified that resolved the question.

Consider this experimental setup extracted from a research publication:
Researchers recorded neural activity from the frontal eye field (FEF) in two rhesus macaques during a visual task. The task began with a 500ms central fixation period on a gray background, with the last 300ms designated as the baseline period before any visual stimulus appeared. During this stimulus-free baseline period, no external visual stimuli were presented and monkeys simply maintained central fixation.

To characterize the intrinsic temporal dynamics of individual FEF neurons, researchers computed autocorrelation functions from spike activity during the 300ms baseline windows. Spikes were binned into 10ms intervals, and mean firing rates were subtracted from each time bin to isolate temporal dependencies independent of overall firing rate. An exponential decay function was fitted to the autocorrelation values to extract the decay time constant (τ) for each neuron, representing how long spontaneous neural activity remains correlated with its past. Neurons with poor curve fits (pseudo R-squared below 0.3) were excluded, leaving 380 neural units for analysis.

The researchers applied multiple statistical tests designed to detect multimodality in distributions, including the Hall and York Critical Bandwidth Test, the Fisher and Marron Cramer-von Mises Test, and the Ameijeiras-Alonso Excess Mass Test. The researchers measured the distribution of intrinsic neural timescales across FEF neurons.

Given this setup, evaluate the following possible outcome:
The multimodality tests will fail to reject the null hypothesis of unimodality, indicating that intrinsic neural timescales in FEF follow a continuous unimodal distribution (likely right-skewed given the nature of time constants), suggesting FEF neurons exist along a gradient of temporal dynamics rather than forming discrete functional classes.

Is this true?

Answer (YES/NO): NO